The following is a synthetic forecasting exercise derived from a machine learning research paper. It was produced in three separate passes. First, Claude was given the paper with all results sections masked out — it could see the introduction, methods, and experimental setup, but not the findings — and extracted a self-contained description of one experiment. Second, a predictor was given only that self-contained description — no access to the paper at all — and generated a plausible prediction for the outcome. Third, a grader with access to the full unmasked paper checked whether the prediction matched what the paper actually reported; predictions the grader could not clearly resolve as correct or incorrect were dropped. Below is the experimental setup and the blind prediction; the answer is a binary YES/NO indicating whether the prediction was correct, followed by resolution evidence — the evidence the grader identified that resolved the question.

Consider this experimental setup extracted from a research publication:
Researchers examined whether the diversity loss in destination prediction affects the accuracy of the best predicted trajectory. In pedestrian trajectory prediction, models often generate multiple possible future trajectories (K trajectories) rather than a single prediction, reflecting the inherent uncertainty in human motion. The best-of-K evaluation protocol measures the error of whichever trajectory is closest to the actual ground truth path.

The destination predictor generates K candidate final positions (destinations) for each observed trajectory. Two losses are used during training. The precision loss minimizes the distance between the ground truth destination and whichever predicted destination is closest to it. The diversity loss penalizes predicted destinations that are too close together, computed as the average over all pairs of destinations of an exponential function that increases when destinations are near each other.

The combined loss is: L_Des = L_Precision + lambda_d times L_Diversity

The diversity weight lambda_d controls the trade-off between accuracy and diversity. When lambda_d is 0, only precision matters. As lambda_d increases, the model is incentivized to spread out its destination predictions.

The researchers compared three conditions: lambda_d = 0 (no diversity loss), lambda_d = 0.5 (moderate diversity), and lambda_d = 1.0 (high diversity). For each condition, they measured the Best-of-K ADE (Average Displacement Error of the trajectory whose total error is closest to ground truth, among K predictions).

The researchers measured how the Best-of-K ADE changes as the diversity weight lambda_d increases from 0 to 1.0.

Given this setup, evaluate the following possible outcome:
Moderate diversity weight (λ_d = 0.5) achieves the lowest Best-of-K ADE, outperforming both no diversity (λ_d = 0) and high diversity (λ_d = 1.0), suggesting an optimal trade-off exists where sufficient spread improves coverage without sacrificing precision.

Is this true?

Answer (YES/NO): NO